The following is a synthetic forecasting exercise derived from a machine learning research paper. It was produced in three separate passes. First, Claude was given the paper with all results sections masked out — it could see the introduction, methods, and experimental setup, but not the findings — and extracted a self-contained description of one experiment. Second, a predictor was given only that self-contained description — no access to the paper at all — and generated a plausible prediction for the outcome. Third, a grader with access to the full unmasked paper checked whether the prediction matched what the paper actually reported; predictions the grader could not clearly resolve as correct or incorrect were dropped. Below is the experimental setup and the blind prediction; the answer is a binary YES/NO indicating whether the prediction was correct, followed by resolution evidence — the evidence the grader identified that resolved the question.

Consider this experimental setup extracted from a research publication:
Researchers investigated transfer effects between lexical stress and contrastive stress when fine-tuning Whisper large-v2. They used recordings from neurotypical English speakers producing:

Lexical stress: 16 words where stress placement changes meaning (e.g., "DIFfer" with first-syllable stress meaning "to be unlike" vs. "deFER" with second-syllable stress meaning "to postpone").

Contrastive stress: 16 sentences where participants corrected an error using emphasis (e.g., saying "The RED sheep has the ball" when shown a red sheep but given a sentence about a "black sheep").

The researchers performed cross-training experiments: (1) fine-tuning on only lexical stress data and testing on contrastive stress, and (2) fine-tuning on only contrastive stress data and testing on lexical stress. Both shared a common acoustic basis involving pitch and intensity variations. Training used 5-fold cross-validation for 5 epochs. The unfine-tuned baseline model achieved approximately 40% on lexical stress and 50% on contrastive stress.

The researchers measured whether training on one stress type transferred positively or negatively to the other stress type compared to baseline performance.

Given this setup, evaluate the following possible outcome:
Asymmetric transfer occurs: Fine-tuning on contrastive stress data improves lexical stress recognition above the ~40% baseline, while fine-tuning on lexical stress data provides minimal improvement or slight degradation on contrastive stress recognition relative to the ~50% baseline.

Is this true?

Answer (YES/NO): NO